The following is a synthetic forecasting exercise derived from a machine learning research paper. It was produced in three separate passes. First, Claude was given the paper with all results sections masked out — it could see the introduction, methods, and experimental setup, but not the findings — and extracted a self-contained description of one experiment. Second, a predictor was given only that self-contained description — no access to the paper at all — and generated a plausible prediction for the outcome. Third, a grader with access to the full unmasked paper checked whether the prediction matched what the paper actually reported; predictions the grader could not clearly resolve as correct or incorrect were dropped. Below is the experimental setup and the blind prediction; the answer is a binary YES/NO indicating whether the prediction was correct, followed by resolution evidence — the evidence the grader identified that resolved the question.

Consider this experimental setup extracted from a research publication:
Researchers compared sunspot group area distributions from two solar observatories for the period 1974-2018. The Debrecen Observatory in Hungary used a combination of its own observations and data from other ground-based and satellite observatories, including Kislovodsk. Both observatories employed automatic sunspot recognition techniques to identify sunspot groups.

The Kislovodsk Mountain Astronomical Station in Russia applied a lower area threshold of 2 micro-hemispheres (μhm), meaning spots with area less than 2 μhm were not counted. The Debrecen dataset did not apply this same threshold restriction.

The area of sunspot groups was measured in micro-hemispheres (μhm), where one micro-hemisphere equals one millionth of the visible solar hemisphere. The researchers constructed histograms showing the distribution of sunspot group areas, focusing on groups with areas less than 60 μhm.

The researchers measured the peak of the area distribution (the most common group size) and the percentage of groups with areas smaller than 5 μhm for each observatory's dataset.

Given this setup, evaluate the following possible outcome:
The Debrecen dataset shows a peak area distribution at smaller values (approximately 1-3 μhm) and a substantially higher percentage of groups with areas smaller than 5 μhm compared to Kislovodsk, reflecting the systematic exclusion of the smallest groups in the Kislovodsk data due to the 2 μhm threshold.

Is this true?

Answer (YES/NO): YES